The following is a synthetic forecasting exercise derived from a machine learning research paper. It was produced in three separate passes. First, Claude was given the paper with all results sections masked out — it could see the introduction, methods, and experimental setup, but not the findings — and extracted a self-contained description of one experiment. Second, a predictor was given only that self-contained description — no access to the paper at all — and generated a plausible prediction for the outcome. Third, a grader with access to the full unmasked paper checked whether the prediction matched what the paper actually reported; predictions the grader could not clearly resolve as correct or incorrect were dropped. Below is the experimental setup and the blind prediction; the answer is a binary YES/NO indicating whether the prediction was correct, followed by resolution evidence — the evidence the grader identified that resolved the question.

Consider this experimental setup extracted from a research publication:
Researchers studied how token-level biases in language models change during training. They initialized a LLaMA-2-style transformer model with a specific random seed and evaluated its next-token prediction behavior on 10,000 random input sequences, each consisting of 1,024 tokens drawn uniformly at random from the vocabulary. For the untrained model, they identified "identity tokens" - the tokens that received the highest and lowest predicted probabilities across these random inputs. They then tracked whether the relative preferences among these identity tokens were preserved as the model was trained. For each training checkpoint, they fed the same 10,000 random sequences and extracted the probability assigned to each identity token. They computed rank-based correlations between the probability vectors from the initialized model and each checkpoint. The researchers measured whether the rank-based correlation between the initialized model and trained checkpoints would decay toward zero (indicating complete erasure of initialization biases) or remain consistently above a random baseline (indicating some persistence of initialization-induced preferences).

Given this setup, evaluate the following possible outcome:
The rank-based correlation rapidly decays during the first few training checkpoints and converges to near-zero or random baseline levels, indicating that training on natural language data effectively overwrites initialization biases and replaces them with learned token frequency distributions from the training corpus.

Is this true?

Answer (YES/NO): NO